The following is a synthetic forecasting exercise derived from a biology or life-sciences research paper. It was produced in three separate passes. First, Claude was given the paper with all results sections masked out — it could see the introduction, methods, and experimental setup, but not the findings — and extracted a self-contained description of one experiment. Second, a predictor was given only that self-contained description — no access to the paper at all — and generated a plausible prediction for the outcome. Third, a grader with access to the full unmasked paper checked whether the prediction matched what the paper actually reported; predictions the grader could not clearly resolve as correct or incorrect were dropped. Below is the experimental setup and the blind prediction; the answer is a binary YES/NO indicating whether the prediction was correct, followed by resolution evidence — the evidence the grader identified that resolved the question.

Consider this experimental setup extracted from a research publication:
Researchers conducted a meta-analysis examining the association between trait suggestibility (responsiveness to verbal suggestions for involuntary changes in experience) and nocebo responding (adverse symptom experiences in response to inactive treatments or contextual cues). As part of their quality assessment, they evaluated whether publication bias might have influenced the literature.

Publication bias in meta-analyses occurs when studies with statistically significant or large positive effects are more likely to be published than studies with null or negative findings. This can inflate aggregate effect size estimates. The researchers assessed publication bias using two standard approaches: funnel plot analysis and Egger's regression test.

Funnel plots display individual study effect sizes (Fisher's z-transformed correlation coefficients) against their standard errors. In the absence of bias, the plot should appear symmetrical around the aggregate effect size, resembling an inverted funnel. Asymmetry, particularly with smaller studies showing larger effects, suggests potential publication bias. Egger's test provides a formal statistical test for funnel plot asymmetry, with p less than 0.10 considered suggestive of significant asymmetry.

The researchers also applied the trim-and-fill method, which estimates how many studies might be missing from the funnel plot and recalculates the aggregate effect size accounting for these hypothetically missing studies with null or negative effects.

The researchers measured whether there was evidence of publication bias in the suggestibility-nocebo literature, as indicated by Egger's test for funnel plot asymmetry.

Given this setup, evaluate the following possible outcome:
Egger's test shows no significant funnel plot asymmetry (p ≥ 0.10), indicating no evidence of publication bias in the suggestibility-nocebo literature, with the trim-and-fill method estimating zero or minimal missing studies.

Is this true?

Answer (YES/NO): YES